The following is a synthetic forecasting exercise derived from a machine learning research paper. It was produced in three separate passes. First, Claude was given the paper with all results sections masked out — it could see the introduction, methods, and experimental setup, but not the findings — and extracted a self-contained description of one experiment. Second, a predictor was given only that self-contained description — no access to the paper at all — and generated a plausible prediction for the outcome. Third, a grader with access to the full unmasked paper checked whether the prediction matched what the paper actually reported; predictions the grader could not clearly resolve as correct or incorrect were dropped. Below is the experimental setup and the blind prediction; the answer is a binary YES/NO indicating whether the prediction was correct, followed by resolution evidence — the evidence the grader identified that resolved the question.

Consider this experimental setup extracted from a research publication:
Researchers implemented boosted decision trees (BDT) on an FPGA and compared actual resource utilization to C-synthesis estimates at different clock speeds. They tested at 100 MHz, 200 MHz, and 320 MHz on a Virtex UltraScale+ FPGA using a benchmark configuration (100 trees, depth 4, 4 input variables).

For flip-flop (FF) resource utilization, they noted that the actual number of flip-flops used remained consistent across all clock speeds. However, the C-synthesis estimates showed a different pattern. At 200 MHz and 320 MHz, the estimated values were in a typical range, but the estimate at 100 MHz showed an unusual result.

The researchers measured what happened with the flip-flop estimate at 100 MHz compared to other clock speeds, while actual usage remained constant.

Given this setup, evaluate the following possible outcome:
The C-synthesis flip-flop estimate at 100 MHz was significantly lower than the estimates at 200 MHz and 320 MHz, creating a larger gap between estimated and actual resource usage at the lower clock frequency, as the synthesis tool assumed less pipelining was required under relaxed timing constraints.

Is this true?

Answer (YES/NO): YES